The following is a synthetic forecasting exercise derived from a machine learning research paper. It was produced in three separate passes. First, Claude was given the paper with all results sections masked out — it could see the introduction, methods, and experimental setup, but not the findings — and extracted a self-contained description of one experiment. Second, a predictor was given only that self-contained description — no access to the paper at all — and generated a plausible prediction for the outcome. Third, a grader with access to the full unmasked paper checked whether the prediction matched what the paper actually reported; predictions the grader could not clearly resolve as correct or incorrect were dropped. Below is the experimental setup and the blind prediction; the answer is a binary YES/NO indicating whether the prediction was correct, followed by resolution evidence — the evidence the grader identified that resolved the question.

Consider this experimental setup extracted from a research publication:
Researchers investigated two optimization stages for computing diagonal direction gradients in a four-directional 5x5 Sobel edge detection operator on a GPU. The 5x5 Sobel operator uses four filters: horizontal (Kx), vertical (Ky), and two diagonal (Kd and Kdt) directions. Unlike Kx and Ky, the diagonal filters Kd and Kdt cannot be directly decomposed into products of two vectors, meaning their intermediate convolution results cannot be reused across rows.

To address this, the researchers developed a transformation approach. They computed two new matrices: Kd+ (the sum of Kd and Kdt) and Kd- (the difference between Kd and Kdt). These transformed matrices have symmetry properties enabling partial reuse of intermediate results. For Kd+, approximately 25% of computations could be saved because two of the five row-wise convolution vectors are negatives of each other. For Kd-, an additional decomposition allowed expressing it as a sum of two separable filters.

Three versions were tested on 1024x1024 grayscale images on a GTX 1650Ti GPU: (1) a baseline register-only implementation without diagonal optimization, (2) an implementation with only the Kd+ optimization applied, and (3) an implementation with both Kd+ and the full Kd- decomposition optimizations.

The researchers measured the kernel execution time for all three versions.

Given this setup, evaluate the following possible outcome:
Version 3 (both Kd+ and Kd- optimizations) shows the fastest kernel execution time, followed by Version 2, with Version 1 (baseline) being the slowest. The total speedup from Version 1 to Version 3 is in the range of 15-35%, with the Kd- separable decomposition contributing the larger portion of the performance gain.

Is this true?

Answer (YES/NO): NO